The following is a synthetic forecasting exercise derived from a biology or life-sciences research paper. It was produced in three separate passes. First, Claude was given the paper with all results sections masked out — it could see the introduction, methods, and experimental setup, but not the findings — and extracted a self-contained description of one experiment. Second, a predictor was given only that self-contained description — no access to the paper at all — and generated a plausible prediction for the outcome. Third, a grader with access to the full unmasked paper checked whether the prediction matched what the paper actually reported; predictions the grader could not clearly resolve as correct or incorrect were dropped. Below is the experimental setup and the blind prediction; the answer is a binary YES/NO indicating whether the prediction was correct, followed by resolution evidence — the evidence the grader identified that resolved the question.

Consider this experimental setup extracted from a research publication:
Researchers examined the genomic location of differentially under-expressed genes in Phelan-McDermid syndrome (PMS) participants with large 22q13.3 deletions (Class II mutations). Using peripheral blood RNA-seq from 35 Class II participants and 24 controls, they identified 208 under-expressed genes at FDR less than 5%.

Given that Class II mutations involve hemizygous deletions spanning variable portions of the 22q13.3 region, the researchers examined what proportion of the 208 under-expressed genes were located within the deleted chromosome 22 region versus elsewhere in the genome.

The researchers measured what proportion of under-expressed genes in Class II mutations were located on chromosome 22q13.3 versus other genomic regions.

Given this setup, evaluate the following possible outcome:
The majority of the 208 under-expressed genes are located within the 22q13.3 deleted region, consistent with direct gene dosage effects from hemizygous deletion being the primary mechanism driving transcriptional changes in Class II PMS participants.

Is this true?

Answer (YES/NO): NO